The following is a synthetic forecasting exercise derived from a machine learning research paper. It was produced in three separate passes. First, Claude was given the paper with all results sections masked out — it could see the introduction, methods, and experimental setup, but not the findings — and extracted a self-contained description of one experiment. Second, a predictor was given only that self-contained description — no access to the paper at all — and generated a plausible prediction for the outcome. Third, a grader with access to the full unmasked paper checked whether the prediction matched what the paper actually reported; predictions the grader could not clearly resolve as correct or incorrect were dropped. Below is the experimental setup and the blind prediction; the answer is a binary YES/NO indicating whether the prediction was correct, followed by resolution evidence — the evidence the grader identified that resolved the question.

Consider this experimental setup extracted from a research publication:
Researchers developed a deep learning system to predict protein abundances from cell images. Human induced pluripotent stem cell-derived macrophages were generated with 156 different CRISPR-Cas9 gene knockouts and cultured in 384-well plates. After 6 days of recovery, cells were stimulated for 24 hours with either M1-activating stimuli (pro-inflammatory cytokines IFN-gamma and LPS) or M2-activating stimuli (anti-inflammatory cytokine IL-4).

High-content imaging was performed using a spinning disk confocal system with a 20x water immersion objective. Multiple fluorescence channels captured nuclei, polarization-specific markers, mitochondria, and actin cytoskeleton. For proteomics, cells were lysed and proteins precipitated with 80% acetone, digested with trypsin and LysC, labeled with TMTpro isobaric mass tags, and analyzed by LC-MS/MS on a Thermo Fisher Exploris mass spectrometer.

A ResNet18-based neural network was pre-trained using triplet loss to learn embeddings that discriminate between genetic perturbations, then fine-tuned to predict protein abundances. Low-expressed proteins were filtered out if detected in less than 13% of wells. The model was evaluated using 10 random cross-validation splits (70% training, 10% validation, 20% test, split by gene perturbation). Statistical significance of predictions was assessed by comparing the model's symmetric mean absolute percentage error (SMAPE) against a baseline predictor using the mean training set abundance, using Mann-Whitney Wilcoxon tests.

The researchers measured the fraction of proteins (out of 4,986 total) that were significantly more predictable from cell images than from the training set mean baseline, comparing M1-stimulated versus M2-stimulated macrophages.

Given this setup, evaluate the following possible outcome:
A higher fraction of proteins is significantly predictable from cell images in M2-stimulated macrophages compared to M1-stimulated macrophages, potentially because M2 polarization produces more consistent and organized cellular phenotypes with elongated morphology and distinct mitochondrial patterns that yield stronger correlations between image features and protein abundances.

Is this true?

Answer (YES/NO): YES